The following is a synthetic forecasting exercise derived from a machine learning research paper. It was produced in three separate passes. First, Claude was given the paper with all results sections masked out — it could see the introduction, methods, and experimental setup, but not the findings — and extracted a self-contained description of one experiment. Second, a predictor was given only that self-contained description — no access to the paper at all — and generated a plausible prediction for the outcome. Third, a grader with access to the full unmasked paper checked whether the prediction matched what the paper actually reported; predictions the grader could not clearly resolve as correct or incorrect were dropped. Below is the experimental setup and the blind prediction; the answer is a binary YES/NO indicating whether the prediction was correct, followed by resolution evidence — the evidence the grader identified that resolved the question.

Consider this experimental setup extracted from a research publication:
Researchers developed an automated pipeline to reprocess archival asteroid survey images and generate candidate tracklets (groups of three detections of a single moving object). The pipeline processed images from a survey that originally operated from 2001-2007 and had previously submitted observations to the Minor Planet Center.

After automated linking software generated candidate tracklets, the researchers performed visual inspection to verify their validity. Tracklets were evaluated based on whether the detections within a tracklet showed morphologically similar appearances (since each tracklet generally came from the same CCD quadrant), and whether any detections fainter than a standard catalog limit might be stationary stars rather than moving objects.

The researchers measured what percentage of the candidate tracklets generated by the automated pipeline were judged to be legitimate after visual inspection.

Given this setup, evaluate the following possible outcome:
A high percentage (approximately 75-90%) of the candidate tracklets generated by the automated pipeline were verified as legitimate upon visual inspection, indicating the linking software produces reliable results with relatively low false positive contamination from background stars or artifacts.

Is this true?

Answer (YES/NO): NO